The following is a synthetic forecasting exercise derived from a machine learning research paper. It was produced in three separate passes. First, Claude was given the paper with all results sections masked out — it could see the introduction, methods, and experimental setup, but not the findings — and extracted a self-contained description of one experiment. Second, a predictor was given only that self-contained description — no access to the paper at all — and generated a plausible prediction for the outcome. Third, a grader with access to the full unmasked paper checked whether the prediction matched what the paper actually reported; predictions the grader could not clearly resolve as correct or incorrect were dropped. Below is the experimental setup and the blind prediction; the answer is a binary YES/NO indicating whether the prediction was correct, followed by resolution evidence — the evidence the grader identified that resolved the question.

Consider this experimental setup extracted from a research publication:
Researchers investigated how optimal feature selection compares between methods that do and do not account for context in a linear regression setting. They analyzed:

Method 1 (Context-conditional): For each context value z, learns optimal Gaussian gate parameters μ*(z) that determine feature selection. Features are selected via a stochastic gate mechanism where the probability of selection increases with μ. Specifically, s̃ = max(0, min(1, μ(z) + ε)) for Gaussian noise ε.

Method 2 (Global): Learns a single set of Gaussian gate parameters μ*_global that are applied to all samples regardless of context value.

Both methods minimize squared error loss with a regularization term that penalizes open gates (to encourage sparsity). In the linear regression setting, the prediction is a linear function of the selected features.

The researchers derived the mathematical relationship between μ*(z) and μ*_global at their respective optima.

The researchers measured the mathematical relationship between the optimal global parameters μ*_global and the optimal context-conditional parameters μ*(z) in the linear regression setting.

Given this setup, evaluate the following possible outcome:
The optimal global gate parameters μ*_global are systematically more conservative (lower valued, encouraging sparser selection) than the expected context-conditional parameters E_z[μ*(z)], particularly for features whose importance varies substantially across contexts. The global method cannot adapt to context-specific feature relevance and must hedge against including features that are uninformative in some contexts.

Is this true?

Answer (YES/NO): NO